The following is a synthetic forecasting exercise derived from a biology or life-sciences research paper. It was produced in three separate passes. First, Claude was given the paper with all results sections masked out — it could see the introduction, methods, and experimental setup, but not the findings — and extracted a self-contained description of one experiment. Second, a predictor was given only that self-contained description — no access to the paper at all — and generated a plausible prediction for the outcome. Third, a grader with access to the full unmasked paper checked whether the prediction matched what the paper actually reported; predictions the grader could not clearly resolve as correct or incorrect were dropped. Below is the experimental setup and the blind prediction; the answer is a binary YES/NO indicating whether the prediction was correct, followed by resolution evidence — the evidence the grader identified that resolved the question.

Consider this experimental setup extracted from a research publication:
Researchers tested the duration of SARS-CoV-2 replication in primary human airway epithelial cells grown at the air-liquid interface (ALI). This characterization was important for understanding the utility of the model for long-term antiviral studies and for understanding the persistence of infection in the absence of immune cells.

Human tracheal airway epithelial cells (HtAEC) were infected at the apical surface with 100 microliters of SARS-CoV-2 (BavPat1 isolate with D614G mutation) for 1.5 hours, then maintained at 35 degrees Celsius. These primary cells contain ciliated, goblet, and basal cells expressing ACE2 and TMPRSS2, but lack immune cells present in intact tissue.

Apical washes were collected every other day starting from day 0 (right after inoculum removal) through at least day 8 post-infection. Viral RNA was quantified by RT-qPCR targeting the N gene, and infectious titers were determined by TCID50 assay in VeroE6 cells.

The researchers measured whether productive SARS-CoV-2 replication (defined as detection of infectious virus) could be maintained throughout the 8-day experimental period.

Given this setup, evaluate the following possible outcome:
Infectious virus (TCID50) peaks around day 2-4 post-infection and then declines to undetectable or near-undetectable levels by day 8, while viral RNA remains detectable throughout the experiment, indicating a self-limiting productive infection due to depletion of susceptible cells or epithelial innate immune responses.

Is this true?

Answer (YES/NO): NO